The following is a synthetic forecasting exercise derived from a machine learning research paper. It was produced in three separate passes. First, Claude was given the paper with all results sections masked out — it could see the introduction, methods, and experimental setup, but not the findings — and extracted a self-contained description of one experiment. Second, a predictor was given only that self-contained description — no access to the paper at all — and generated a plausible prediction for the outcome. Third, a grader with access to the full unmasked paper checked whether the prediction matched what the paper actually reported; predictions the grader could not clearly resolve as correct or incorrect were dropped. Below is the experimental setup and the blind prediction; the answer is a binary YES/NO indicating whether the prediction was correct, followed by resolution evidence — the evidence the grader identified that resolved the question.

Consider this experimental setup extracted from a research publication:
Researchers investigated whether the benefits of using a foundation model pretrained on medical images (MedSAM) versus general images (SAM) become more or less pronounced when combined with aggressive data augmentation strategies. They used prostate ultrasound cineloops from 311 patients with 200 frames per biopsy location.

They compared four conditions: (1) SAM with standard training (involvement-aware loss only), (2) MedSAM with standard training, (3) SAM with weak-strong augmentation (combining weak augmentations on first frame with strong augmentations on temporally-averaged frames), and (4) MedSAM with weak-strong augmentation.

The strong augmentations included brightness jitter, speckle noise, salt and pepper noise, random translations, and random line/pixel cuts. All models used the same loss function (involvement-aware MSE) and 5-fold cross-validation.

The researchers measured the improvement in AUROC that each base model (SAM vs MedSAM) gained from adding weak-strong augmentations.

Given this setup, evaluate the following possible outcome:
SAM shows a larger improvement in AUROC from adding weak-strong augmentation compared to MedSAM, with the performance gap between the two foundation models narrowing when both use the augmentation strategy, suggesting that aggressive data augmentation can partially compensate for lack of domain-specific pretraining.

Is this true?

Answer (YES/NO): YES